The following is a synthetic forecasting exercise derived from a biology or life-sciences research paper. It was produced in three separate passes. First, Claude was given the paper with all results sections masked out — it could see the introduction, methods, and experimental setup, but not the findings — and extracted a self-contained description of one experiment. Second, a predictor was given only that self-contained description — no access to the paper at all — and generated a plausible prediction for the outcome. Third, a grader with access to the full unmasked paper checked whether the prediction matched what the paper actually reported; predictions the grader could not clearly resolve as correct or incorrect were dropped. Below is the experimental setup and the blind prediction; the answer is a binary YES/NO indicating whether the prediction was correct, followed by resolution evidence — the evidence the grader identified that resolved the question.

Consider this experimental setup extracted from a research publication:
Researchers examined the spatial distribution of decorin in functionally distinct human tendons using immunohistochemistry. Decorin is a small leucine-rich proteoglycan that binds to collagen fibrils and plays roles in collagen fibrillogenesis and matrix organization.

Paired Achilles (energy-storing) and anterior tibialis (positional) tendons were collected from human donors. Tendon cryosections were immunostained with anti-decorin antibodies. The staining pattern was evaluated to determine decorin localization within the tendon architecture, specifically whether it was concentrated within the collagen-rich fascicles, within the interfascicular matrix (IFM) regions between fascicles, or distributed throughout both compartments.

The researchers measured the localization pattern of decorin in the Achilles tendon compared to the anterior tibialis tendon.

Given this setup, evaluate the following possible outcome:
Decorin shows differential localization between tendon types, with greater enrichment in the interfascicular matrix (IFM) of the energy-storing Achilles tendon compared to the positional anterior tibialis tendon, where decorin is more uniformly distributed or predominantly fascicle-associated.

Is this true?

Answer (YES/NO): NO